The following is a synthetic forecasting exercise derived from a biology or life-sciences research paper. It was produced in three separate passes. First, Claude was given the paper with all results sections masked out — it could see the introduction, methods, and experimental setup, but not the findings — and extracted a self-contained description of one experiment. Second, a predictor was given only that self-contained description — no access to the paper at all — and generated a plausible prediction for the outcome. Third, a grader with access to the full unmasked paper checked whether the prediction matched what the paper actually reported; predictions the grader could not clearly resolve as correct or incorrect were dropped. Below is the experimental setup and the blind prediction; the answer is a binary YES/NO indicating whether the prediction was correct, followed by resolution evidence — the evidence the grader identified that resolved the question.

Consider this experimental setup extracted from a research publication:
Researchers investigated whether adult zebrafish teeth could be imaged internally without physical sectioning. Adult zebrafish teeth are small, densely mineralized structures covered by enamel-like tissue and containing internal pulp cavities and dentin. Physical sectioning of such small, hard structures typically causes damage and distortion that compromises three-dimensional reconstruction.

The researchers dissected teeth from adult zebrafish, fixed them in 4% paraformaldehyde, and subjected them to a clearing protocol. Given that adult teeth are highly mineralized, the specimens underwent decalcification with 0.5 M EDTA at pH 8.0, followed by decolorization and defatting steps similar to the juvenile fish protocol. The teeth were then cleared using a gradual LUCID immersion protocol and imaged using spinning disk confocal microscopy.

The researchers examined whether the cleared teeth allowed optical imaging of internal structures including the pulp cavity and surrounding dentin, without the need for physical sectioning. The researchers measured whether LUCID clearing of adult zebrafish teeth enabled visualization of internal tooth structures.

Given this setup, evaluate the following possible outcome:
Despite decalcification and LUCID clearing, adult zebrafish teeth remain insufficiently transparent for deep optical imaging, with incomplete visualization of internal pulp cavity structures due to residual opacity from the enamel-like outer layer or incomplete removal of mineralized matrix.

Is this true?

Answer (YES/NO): NO